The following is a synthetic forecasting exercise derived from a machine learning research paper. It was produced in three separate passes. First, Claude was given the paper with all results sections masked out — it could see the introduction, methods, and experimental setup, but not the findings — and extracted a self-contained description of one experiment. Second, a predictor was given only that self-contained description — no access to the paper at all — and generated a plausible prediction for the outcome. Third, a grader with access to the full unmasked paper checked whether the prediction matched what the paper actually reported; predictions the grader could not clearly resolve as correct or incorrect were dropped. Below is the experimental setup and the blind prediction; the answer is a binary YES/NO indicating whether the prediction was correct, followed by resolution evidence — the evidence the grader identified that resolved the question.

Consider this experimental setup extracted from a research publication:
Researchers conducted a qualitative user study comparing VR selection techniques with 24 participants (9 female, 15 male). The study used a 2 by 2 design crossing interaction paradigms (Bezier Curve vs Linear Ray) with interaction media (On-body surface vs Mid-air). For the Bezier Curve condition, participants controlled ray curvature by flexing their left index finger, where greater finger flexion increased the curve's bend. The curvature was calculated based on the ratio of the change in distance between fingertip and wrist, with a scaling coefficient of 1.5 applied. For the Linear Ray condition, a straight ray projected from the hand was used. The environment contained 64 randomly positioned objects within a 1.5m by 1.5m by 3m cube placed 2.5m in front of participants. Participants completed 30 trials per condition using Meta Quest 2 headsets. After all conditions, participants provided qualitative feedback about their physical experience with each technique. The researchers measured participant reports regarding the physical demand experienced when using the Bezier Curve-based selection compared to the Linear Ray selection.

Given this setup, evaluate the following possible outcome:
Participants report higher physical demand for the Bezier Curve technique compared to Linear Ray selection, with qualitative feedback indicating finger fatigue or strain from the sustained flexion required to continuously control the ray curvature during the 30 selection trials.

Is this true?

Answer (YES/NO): YES